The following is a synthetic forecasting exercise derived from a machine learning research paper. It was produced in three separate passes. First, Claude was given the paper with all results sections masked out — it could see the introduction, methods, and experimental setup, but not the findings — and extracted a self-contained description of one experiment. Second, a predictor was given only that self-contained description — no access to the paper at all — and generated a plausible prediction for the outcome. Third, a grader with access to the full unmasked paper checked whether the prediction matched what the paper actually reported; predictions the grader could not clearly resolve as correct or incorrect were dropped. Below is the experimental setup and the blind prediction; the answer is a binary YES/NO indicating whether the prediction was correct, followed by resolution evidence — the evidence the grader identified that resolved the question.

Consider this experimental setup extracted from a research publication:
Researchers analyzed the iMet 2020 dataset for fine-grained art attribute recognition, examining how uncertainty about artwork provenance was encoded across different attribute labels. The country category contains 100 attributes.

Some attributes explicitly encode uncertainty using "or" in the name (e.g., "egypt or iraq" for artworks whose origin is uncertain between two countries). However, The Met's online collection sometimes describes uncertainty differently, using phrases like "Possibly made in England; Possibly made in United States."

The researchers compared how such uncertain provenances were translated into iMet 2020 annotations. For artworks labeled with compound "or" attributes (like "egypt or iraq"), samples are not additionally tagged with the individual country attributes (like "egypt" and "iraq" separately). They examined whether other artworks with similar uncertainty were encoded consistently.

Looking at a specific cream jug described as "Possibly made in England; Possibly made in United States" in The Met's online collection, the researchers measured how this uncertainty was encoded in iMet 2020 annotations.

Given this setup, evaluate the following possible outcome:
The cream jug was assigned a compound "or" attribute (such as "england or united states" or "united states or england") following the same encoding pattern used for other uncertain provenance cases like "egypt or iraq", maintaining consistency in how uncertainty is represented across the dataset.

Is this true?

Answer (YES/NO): NO